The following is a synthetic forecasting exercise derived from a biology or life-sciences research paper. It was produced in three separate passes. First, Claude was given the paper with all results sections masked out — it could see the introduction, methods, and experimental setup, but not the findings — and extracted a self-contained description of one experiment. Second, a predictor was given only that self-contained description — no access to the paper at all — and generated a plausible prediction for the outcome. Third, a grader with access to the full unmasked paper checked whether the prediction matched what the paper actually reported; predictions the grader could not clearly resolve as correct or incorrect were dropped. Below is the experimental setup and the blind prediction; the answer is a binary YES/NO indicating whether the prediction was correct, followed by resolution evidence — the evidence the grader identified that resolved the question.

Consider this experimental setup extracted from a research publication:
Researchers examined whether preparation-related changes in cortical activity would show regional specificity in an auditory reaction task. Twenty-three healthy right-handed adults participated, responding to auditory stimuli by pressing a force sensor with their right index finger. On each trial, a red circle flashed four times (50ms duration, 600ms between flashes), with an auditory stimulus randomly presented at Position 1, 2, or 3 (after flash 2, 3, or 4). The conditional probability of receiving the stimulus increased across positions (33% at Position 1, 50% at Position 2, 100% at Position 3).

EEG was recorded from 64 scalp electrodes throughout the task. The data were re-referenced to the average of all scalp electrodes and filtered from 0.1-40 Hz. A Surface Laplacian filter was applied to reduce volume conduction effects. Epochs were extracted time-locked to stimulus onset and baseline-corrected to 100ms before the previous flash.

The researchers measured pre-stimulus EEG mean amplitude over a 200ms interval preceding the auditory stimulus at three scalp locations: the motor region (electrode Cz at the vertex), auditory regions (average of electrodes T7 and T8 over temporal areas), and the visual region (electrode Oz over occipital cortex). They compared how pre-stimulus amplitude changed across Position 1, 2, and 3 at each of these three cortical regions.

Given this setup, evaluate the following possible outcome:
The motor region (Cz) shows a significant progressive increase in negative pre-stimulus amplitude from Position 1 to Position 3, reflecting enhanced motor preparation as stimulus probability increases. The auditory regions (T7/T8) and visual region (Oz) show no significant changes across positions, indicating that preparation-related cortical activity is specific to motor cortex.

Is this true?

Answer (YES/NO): NO